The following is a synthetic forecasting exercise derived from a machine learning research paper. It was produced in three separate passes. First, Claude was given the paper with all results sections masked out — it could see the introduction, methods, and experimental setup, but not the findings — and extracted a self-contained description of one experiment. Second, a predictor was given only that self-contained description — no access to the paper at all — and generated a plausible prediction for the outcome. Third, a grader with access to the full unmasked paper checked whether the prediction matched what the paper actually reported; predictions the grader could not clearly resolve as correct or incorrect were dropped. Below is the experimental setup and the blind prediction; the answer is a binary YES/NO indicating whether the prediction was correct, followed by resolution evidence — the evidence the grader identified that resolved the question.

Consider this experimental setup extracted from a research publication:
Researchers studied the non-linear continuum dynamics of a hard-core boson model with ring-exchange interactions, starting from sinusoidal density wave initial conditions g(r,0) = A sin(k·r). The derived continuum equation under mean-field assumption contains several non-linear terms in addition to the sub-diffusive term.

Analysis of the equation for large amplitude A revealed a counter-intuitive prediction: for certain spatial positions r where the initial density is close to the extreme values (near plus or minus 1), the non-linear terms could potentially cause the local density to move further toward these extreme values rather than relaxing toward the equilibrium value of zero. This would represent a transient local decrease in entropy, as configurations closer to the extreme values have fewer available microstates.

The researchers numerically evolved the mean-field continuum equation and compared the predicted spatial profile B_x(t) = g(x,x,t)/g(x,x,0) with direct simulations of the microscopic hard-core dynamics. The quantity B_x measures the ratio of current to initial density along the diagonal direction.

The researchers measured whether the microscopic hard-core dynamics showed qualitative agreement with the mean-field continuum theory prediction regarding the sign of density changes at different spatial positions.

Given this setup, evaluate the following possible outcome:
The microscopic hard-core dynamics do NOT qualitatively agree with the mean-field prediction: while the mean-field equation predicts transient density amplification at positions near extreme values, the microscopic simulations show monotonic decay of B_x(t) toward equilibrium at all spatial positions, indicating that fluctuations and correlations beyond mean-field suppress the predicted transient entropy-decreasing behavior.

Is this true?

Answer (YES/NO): NO